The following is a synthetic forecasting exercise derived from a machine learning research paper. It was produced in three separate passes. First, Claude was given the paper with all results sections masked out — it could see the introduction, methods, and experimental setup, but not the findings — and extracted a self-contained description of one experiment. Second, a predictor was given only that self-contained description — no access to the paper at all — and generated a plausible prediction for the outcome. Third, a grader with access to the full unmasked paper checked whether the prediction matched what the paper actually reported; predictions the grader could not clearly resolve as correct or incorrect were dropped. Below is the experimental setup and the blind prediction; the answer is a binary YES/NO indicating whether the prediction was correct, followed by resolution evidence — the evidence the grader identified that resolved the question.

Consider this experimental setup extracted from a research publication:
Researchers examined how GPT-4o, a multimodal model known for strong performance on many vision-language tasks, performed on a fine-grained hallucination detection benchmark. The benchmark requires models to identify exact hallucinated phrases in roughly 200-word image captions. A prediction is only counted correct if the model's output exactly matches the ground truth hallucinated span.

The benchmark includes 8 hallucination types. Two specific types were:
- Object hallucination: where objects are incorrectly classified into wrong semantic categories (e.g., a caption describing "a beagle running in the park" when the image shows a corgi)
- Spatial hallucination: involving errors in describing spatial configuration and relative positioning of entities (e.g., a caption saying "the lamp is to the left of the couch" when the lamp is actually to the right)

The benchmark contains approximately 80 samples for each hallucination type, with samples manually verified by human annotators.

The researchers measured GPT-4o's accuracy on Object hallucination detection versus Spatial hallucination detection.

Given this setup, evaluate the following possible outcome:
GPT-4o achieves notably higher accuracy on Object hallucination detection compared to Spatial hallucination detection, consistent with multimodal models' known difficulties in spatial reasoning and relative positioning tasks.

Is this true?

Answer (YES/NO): YES